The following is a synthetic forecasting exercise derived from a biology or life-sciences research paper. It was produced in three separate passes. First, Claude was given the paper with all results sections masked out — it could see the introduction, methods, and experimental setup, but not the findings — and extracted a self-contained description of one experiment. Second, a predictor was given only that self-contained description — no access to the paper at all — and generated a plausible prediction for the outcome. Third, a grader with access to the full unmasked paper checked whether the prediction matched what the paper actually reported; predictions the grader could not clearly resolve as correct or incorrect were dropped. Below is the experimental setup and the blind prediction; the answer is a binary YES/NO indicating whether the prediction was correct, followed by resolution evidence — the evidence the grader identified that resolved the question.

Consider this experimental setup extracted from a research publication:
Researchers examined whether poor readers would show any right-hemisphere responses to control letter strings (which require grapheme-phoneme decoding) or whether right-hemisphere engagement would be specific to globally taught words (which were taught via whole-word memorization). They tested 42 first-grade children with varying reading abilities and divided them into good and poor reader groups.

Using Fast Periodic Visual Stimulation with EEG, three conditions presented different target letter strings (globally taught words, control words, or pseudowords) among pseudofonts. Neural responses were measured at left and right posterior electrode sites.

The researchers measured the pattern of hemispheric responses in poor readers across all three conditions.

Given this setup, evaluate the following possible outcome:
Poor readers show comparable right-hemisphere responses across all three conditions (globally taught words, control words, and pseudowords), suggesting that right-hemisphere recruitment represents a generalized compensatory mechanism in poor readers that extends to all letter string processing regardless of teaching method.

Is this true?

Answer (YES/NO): NO